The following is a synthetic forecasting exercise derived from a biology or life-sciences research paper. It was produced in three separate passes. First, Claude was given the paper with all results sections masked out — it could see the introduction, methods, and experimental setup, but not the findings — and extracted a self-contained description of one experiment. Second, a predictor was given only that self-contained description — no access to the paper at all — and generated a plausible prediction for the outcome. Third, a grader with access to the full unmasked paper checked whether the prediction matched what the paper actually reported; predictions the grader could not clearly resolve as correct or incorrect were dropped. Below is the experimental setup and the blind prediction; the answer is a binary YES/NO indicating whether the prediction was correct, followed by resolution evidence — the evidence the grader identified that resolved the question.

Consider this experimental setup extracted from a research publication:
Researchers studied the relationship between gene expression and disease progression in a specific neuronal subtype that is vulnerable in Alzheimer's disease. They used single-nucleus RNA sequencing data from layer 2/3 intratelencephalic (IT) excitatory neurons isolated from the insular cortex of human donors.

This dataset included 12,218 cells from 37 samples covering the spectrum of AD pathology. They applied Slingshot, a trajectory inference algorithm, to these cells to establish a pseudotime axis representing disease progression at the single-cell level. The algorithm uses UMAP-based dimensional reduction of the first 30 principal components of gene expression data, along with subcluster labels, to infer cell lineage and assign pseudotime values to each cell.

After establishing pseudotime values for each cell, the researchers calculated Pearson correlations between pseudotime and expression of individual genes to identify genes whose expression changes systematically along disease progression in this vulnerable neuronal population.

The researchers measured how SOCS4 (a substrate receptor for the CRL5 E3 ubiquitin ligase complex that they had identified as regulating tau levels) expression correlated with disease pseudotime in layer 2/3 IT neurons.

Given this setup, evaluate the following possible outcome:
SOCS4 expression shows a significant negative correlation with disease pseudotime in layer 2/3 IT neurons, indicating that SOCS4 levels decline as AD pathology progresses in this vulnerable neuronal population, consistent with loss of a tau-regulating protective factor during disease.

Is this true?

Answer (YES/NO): YES